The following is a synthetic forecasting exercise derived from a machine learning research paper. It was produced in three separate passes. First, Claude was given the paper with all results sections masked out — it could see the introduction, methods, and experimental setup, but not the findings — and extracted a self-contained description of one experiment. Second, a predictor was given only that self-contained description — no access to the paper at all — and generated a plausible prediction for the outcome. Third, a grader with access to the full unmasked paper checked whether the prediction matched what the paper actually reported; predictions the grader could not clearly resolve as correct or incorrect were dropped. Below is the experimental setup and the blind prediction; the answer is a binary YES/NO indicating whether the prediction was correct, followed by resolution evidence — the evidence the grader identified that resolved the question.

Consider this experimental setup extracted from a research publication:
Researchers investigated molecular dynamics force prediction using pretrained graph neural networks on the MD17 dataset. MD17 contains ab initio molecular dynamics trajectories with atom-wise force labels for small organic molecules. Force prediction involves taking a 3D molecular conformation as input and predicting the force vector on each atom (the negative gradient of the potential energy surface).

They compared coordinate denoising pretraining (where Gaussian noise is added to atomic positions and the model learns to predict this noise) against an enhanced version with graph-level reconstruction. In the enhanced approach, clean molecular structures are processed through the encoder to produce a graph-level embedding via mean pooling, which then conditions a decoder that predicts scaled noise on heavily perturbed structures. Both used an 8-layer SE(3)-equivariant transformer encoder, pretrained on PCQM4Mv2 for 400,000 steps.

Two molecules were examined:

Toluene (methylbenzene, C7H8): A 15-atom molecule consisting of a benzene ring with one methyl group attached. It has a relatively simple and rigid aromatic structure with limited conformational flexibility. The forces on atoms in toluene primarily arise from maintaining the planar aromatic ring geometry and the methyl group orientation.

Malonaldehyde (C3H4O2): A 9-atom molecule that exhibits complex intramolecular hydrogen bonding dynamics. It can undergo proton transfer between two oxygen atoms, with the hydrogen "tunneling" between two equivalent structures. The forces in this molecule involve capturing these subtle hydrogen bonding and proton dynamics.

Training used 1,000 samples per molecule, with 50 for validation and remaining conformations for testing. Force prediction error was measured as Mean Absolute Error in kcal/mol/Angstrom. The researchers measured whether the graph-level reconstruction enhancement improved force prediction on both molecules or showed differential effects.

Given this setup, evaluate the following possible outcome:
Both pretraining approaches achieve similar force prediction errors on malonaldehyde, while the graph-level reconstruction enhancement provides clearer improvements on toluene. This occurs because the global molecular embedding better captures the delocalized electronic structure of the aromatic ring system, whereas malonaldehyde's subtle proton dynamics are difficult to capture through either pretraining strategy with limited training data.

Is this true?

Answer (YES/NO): NO